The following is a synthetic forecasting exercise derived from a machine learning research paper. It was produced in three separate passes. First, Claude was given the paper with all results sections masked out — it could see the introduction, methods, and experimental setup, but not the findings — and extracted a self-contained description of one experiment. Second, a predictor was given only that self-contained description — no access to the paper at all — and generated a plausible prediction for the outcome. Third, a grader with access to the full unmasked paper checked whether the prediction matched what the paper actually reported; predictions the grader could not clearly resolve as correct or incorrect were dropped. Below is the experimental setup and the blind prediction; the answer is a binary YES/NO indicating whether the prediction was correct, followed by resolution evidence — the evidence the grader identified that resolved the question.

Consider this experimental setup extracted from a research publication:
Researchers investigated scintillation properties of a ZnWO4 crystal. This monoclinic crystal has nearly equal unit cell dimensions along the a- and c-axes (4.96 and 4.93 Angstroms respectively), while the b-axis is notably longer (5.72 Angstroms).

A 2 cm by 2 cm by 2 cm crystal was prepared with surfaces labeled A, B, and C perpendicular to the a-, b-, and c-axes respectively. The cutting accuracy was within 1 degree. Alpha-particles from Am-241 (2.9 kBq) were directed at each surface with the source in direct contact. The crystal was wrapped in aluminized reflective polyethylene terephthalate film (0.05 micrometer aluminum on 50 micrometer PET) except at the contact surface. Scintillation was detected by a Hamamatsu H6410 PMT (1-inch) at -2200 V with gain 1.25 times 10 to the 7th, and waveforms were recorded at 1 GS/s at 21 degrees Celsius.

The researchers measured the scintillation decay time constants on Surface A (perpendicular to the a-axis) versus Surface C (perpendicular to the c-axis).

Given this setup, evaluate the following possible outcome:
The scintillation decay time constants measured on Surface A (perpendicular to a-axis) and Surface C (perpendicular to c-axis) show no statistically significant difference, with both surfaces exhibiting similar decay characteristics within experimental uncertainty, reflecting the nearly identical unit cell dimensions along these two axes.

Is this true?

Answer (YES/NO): NO